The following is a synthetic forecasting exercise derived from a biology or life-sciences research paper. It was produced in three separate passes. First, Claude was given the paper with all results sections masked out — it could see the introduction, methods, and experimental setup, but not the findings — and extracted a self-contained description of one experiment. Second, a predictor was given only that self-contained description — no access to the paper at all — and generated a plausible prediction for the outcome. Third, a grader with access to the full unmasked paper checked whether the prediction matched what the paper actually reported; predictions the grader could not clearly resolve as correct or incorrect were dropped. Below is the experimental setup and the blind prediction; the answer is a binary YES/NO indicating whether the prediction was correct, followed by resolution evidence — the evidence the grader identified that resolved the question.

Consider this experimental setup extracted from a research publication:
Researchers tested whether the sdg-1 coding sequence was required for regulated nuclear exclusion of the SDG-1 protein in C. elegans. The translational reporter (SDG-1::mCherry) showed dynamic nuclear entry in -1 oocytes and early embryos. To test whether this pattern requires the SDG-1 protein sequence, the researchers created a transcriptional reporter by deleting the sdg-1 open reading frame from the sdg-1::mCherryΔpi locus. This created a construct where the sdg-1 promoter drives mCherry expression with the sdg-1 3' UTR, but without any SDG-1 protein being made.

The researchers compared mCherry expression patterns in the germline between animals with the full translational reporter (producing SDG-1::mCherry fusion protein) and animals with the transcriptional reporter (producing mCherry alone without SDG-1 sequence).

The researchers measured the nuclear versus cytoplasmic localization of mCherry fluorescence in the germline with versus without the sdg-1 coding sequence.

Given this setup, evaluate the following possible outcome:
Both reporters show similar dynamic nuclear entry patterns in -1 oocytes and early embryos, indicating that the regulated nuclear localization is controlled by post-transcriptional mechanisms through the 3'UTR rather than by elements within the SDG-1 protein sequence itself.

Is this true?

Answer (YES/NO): NO